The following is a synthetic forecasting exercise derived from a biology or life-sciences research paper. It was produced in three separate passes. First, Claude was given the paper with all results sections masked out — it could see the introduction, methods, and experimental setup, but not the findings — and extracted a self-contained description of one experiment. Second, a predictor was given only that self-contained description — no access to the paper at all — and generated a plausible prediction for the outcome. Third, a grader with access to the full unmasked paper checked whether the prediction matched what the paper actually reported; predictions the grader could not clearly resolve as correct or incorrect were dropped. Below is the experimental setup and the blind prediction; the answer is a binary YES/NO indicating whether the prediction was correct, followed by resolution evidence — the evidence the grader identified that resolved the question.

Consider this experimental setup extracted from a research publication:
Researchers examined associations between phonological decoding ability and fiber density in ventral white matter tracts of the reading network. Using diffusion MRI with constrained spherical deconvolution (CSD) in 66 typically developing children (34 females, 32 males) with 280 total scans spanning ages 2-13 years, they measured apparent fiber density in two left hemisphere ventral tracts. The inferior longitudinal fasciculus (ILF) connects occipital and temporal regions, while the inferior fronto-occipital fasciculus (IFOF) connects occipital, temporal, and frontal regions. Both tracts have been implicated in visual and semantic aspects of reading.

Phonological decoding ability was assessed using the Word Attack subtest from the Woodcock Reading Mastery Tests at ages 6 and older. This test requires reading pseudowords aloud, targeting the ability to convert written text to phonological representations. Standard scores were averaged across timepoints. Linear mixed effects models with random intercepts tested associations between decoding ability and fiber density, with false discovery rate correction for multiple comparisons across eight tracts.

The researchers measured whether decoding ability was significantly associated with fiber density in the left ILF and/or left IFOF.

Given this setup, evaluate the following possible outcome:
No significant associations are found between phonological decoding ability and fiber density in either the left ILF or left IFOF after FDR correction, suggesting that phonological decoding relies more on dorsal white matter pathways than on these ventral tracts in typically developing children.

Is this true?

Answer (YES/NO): YES